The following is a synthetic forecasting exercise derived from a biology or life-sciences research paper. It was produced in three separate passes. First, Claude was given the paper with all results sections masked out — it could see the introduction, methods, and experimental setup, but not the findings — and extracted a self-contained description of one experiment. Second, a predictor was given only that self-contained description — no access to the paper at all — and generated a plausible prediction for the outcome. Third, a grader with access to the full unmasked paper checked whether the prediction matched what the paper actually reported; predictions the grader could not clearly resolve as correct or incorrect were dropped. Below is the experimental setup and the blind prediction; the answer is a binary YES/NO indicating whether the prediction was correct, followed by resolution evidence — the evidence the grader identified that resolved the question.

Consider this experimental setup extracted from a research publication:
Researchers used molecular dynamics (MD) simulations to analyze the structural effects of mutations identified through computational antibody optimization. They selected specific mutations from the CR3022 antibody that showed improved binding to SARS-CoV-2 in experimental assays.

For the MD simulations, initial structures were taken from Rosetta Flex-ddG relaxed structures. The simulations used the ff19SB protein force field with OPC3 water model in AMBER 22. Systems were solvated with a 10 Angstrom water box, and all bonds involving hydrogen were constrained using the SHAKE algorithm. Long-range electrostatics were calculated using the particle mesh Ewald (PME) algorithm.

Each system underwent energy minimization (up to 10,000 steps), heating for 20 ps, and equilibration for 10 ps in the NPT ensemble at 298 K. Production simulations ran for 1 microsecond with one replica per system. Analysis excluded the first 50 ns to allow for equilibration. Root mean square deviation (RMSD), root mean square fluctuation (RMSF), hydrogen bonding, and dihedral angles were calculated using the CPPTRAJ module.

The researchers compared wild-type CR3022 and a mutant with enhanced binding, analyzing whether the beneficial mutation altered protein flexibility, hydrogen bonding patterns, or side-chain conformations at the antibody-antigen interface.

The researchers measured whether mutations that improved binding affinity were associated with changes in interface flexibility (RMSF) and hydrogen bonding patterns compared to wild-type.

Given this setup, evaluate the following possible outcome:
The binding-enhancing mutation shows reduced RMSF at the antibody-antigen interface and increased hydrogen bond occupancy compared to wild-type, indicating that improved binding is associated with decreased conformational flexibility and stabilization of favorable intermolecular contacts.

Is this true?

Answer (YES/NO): YES